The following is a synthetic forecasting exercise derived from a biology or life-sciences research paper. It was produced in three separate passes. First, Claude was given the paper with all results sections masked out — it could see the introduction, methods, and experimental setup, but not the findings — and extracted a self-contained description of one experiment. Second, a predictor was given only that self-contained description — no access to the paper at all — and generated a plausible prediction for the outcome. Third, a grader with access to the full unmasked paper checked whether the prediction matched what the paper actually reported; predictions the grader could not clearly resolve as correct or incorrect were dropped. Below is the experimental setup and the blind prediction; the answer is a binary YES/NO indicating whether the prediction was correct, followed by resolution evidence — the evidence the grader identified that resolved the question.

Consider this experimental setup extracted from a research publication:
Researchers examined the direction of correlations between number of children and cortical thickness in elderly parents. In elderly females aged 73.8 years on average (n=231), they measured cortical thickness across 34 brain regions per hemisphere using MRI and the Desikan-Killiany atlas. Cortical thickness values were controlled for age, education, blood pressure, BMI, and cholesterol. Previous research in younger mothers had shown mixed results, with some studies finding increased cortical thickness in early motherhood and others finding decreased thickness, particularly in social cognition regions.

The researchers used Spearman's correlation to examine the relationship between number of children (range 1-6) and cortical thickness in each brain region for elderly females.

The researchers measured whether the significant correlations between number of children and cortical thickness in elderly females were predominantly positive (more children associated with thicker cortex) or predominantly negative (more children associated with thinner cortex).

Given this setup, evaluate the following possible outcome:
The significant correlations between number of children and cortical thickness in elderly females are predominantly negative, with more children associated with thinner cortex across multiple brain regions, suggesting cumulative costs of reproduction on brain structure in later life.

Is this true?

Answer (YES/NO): YES